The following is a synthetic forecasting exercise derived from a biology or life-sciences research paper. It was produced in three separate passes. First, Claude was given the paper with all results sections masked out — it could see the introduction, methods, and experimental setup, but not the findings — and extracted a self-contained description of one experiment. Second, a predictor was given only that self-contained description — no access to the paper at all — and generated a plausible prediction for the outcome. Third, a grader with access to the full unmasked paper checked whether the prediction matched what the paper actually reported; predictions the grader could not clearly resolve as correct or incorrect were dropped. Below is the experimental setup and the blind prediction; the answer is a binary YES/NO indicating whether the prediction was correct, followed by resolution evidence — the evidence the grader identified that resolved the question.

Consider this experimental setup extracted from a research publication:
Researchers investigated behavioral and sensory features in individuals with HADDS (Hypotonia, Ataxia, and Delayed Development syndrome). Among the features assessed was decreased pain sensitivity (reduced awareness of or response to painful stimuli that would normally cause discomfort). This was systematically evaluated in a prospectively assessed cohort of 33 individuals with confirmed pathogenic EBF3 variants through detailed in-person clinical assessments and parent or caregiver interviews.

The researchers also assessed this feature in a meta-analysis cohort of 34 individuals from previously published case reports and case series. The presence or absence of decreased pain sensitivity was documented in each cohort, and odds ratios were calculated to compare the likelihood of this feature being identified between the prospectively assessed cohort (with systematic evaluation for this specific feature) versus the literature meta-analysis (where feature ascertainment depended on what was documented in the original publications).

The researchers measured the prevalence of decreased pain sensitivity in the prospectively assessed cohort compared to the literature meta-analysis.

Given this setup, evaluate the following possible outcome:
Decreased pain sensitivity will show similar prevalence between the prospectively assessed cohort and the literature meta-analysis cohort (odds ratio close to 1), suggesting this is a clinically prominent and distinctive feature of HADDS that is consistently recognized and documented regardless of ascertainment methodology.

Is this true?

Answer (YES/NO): NO